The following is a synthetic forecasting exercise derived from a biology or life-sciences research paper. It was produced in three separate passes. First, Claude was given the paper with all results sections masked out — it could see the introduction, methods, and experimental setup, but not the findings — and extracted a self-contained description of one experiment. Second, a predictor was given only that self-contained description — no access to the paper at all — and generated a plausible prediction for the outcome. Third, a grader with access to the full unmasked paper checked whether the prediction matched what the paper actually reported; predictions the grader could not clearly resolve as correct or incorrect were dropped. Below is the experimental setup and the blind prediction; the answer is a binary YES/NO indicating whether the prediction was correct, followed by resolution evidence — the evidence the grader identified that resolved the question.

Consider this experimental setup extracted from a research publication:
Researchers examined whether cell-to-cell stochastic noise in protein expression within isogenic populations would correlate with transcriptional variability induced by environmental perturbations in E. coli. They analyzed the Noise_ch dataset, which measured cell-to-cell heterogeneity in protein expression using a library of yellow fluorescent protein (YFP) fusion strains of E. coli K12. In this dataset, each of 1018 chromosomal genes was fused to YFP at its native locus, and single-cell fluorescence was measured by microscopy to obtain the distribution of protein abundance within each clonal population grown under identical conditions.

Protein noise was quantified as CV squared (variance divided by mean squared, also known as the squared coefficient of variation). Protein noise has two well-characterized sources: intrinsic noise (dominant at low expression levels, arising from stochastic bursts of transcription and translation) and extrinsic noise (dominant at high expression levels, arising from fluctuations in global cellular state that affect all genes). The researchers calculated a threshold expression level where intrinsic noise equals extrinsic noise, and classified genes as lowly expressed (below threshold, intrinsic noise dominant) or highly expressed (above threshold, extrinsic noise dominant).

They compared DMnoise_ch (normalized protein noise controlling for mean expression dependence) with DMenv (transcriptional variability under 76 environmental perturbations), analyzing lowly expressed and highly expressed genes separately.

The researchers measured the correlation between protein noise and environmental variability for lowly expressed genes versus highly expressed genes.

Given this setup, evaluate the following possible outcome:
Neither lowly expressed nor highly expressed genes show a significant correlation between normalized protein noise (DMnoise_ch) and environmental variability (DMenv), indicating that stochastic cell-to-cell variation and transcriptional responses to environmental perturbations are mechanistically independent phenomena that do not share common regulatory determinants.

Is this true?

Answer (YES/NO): NO